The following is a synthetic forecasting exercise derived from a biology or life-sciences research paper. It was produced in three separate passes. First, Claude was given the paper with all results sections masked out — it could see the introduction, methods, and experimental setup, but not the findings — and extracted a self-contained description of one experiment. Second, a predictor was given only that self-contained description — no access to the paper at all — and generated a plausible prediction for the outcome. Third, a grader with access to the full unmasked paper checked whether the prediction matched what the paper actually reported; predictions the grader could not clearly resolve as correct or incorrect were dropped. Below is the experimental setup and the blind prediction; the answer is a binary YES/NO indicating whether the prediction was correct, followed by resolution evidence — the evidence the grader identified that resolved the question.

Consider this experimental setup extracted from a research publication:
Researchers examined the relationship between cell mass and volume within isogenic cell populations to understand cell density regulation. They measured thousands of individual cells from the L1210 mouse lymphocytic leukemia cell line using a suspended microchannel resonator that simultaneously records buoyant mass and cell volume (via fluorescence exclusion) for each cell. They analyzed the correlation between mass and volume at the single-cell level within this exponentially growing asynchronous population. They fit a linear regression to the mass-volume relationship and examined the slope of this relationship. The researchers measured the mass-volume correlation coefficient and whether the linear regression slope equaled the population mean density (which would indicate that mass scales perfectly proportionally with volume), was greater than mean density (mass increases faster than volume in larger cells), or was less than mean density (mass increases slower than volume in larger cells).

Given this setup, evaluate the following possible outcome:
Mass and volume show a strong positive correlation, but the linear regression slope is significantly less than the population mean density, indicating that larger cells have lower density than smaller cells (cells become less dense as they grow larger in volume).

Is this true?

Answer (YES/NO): NO